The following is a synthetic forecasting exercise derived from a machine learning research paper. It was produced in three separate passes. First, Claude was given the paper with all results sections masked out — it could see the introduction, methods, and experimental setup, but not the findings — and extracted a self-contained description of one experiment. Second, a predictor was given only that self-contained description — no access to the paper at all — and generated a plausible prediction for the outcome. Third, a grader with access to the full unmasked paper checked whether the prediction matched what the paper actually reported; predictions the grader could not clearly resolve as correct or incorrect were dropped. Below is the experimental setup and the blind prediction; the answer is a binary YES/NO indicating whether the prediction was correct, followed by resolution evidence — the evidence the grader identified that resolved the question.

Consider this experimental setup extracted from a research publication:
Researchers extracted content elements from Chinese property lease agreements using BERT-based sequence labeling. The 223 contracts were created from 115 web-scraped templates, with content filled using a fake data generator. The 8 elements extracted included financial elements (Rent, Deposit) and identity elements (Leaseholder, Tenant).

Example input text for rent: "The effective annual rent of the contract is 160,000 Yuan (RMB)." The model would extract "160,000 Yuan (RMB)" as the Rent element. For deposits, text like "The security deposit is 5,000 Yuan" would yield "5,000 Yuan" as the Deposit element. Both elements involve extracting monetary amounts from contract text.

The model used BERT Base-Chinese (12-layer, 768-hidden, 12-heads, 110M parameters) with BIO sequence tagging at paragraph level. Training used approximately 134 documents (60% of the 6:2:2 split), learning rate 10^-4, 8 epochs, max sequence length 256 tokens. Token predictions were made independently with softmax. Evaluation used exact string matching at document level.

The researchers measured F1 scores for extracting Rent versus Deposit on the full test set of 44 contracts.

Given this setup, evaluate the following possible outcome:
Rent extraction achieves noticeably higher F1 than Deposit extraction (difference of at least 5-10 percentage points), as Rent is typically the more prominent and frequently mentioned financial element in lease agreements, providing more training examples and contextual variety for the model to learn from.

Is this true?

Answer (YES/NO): YES